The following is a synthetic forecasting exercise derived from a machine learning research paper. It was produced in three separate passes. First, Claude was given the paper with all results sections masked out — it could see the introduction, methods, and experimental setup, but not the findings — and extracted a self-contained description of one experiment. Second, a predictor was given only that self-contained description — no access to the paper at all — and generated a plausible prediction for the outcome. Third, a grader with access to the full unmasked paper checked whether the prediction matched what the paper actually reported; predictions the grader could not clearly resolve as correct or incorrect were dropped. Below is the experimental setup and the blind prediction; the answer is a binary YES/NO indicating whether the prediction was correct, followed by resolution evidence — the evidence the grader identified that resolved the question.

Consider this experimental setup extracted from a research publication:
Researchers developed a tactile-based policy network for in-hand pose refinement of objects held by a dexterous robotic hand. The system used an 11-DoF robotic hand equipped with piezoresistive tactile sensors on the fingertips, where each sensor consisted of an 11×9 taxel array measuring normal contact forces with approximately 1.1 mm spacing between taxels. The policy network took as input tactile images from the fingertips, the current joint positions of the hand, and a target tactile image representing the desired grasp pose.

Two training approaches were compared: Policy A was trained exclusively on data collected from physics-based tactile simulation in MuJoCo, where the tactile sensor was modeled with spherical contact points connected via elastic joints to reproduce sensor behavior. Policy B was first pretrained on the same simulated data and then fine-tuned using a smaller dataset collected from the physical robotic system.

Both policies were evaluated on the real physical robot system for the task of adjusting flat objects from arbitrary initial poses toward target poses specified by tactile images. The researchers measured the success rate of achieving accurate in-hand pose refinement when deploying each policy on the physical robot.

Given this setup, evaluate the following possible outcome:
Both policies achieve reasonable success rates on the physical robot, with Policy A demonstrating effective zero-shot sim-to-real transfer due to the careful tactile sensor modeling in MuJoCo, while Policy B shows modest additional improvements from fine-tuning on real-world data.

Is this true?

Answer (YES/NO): NO